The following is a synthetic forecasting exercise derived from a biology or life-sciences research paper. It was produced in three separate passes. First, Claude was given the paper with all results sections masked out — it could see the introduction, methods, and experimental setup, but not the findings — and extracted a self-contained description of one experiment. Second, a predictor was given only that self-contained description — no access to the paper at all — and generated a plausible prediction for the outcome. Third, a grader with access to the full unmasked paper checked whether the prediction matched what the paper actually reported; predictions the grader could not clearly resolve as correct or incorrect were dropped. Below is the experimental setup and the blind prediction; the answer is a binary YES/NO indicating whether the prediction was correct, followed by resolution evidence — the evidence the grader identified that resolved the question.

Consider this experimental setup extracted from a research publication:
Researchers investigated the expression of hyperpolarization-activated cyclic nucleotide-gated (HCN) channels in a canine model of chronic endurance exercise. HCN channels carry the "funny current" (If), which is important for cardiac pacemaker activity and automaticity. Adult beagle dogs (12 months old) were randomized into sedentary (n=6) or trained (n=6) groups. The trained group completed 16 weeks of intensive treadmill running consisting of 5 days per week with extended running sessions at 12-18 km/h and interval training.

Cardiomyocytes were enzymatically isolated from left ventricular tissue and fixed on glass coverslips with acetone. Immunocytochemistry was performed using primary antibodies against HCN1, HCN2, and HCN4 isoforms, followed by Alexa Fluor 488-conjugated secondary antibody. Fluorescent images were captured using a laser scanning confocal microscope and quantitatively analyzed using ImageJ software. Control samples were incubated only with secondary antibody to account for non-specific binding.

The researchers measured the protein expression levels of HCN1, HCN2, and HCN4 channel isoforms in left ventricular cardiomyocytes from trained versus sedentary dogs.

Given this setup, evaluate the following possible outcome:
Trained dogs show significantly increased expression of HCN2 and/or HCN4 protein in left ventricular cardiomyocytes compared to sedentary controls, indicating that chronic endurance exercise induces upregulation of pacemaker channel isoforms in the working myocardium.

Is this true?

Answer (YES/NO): YES